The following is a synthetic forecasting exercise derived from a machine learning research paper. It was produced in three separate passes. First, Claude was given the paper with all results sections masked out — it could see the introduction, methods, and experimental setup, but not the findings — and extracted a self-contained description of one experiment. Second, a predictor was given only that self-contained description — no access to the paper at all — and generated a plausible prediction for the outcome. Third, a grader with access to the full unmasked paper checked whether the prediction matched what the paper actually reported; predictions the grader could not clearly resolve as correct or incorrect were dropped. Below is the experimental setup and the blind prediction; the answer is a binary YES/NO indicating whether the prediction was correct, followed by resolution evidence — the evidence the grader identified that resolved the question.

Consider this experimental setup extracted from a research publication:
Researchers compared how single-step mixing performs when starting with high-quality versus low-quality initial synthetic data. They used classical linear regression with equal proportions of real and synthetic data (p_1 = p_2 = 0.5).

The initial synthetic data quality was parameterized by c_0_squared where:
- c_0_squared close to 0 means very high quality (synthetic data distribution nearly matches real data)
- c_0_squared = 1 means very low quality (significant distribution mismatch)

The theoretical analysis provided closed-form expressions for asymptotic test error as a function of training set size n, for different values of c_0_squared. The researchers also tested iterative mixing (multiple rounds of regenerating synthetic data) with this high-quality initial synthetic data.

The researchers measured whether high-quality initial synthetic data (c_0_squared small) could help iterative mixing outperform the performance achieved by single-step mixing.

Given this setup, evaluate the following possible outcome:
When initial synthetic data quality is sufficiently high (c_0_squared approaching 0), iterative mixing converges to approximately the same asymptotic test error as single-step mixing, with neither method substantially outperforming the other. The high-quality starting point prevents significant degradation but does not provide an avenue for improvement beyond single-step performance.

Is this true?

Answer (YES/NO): NO